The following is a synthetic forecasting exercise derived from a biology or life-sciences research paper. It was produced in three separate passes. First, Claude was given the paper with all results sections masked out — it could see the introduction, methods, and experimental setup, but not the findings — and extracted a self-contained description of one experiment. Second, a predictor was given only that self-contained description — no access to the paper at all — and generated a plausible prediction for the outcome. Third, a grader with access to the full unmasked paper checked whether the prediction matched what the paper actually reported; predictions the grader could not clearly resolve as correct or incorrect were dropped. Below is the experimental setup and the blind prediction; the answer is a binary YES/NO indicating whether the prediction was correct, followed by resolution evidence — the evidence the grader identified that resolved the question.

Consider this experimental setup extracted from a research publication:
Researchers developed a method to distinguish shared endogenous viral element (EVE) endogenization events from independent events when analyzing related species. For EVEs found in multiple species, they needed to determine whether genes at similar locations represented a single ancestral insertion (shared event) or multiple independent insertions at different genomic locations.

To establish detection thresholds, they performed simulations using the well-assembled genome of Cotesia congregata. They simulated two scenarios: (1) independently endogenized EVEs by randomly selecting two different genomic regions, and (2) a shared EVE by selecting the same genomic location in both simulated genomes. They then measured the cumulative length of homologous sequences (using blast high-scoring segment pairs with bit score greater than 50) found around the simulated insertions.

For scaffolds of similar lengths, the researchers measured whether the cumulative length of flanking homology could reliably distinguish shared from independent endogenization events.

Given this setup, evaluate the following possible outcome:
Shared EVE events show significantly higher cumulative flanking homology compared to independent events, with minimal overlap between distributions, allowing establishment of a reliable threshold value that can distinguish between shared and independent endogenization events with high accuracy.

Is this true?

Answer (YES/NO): NO